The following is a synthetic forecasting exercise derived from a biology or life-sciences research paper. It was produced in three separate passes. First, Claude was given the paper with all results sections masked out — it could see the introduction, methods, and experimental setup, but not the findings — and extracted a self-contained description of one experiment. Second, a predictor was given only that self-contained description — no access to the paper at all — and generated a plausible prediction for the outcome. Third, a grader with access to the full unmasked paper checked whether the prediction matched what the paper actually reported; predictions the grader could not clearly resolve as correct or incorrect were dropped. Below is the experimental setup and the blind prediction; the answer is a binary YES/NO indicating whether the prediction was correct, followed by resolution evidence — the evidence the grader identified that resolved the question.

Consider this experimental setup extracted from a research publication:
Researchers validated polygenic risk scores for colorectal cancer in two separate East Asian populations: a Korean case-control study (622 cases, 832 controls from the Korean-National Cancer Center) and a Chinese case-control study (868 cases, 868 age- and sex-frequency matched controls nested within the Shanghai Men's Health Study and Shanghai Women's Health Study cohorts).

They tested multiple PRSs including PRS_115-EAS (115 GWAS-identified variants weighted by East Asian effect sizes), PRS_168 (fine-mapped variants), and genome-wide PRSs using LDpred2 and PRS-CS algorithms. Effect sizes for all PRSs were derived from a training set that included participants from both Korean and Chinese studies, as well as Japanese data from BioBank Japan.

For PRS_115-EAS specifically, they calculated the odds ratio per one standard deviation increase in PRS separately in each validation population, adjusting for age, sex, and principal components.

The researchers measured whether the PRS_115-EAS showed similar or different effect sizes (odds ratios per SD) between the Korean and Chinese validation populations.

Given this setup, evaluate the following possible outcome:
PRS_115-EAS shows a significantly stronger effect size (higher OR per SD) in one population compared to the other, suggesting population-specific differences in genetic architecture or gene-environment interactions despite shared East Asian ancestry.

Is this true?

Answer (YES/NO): NO